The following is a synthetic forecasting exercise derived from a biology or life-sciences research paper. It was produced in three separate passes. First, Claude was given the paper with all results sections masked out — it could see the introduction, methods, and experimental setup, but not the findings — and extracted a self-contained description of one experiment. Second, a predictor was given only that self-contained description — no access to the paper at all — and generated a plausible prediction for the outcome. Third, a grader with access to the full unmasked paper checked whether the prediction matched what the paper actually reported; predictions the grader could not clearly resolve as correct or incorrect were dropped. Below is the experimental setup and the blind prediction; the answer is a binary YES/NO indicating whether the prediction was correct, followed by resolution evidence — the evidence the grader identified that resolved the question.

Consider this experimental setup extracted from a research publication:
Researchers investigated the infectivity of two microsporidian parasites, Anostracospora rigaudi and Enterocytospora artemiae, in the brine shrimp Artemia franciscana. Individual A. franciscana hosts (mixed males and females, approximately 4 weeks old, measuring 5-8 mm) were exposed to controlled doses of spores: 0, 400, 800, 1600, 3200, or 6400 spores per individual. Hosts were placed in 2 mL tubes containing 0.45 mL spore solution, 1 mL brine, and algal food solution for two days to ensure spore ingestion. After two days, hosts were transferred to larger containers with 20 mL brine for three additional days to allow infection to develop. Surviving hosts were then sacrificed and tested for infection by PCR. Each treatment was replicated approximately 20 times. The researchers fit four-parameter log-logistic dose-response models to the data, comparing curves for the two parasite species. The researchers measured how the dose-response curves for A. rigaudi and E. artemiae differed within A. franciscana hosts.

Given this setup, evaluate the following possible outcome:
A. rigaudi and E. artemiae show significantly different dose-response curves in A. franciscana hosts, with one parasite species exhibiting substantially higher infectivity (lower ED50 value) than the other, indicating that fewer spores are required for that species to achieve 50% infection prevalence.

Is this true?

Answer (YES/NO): NO